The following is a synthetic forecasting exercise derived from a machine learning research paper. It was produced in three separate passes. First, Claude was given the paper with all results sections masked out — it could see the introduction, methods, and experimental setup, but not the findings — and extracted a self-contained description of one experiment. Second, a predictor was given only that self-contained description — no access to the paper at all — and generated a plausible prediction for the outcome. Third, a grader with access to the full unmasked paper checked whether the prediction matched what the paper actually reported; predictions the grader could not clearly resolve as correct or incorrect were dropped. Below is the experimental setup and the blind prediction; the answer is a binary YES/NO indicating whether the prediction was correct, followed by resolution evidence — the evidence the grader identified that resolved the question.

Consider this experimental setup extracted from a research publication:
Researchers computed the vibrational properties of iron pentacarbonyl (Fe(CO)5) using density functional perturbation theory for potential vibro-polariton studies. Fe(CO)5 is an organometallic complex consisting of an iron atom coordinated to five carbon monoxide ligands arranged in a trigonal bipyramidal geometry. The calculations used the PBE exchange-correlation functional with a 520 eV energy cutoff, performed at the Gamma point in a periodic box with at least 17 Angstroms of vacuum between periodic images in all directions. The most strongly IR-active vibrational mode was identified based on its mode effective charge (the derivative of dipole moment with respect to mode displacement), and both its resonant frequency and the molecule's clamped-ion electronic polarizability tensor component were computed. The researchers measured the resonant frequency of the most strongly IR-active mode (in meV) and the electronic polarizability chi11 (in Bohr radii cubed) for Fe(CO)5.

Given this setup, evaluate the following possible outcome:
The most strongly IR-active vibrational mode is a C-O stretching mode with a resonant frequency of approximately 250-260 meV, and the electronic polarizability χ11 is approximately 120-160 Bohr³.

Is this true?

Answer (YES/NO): NO